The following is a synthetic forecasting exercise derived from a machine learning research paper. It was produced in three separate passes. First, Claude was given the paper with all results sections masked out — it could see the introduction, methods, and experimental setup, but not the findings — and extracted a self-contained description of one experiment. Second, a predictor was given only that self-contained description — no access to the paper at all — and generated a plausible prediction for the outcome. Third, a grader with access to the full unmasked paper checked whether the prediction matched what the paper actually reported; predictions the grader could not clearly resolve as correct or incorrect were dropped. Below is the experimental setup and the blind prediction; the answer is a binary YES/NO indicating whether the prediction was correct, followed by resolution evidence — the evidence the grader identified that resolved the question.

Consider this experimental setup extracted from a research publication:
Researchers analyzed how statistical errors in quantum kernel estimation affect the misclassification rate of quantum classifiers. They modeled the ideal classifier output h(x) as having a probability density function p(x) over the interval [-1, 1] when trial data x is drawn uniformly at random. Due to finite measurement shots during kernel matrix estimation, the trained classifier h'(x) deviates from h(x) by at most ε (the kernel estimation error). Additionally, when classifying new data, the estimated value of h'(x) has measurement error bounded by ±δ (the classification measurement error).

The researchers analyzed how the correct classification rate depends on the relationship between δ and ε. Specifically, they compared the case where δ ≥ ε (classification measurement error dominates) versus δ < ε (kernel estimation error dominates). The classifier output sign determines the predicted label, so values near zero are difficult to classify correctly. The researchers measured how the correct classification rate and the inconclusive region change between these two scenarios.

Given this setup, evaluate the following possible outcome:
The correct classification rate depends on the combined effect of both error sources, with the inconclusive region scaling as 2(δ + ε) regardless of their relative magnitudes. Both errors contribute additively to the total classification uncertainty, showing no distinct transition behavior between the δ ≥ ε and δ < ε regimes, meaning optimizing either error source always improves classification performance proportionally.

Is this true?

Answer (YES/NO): NO